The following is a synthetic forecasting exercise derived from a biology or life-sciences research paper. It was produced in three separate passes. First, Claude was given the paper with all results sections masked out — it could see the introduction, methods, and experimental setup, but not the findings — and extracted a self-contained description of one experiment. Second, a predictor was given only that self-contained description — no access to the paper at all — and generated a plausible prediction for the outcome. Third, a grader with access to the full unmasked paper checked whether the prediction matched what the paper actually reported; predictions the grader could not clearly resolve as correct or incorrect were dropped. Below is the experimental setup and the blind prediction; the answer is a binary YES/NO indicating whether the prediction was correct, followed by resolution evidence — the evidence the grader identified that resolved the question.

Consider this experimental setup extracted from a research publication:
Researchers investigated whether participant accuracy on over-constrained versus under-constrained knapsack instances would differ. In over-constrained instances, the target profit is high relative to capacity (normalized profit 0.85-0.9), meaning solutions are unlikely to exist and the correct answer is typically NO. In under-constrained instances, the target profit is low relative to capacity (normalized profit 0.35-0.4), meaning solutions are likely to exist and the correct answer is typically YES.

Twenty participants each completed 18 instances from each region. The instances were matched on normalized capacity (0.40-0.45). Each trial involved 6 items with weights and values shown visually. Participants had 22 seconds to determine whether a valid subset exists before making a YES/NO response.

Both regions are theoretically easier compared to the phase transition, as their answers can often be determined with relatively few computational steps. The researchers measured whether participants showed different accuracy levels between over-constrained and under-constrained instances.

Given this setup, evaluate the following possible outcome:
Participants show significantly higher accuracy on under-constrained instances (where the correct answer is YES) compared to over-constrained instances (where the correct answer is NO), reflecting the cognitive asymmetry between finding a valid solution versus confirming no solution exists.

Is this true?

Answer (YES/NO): NO